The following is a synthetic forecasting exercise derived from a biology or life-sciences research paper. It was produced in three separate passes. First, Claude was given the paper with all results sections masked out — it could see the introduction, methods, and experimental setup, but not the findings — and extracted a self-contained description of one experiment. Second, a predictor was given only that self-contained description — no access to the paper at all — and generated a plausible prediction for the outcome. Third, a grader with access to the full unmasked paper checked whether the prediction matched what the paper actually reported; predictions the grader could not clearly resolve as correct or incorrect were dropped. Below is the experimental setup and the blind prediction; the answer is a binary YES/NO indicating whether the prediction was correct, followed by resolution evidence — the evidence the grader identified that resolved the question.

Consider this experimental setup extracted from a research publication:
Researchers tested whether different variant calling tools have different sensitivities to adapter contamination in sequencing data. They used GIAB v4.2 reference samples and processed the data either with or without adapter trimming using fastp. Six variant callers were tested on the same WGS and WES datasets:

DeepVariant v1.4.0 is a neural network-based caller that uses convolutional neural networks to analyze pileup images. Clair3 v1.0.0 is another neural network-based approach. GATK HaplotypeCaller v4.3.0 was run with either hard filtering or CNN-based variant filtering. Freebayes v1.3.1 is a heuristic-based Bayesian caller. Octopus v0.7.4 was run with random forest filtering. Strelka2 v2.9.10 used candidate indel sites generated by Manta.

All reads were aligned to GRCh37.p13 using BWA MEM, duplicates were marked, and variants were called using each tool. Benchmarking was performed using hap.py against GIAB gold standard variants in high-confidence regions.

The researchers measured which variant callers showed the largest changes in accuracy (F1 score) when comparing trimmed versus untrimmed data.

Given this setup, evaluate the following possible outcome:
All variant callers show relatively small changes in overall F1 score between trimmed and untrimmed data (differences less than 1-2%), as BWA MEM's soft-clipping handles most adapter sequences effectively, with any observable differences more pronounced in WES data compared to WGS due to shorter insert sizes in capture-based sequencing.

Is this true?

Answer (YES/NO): NO